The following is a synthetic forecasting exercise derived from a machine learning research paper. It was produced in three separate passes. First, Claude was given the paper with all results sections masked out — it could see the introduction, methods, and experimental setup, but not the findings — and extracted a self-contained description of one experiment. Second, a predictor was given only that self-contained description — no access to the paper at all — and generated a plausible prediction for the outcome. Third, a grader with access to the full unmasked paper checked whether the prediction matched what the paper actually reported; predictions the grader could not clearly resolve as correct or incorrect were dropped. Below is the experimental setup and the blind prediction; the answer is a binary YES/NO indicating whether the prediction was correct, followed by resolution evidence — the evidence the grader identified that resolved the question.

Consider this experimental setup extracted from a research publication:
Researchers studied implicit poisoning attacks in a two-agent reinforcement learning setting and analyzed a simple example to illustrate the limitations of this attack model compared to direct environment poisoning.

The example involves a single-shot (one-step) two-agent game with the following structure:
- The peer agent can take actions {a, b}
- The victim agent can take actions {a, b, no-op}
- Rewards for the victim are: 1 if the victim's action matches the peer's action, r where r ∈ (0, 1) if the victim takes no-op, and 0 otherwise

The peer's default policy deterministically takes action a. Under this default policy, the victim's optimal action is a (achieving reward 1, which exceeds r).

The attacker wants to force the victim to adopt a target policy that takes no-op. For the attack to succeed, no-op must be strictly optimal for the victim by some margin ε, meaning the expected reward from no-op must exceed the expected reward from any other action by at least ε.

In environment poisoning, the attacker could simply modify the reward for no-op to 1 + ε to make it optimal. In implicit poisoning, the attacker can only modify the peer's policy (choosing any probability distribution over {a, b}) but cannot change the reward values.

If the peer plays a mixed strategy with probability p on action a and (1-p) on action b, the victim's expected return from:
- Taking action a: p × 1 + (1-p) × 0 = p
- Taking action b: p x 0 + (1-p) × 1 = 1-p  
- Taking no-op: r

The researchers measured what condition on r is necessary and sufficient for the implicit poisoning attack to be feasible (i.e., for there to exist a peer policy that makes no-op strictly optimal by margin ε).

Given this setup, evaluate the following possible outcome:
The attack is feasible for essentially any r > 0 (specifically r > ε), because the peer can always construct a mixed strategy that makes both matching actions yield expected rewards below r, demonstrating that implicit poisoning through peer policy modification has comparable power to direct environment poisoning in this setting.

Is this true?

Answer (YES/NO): NO